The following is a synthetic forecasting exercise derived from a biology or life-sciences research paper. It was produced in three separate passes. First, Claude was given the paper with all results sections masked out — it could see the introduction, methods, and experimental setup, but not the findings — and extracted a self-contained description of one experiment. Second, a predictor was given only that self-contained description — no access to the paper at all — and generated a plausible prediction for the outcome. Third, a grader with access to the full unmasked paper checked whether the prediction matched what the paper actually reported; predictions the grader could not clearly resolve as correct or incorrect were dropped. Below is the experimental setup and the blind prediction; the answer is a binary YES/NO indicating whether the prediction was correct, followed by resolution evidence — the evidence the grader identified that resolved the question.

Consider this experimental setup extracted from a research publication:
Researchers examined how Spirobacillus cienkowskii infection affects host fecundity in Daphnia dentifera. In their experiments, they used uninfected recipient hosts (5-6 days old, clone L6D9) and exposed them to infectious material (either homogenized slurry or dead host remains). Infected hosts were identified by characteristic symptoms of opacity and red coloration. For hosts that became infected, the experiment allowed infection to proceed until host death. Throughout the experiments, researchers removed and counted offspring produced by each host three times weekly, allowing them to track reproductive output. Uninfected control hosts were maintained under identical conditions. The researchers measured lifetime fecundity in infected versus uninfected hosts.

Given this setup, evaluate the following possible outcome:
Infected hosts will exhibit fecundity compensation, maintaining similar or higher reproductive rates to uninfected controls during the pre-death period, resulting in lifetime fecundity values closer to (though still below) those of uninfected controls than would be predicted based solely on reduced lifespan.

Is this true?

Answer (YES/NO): NO